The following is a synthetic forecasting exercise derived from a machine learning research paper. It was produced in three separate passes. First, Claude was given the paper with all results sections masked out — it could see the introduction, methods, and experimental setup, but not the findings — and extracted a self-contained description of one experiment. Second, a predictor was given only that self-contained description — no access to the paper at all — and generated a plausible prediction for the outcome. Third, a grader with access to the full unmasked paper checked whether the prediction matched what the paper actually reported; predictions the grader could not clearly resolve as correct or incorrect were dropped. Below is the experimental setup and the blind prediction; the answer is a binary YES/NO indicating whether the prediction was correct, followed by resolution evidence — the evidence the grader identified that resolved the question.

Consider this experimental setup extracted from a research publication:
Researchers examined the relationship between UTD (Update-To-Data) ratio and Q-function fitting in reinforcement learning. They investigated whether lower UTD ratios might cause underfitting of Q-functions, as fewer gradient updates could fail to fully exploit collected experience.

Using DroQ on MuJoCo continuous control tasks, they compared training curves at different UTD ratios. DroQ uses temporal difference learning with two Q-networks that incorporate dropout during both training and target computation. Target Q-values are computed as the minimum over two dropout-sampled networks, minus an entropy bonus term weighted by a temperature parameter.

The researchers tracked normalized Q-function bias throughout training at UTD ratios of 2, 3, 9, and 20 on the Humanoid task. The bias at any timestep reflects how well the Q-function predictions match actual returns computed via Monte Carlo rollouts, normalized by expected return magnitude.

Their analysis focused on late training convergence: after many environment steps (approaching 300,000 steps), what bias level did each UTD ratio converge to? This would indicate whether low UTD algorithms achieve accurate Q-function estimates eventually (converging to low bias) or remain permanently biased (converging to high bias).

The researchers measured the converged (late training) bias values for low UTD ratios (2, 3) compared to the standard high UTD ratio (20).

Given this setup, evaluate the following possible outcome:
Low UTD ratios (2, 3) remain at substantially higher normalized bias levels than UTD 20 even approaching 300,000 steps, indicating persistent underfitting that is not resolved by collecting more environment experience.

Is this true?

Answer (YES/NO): YES